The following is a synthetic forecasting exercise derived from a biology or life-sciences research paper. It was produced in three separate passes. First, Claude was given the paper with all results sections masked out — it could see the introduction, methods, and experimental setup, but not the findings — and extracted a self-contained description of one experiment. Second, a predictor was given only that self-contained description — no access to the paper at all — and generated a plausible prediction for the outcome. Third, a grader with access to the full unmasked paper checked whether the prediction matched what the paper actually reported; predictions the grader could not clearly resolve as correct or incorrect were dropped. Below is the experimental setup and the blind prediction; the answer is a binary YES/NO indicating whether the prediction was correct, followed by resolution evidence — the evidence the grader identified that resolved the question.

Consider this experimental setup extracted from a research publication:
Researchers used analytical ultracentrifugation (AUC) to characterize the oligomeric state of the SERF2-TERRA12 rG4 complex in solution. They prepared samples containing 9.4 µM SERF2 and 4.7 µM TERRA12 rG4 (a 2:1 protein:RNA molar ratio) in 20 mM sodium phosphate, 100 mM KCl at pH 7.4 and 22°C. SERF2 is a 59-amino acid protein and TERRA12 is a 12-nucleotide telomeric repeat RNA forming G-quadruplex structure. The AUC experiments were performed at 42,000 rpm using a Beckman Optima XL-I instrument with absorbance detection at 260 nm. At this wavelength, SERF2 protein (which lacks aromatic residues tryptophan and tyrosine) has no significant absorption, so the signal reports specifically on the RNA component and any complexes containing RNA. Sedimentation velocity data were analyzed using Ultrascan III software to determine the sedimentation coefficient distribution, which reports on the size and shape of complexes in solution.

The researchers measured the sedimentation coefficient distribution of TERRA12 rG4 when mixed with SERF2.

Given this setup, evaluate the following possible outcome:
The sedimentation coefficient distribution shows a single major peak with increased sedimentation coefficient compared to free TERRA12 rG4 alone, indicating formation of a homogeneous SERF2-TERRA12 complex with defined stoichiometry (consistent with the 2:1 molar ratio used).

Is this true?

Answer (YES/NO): NO